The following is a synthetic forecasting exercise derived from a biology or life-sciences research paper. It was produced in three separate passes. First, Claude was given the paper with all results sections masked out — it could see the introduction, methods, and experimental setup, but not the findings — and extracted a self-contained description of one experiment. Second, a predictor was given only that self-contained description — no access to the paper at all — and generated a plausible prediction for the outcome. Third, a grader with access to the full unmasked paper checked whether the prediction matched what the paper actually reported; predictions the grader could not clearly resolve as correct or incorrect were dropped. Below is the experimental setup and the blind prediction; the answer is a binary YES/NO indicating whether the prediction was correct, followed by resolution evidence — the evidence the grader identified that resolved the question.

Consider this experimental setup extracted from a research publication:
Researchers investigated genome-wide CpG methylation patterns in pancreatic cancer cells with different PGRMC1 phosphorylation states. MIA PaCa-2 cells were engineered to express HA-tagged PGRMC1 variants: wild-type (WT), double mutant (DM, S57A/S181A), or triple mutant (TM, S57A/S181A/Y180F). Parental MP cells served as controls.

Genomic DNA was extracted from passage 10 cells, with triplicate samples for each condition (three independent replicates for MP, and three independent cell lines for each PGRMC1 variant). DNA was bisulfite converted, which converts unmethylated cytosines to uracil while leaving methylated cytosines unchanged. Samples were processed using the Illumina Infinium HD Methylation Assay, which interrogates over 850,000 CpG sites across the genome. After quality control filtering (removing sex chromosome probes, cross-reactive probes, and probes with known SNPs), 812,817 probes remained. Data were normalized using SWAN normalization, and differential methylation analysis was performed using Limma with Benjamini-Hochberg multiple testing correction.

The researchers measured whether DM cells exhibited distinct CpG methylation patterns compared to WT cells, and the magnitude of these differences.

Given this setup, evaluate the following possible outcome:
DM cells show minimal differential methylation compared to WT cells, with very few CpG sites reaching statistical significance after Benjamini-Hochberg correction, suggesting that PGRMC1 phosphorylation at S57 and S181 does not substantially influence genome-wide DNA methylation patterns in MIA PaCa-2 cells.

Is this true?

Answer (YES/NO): NO